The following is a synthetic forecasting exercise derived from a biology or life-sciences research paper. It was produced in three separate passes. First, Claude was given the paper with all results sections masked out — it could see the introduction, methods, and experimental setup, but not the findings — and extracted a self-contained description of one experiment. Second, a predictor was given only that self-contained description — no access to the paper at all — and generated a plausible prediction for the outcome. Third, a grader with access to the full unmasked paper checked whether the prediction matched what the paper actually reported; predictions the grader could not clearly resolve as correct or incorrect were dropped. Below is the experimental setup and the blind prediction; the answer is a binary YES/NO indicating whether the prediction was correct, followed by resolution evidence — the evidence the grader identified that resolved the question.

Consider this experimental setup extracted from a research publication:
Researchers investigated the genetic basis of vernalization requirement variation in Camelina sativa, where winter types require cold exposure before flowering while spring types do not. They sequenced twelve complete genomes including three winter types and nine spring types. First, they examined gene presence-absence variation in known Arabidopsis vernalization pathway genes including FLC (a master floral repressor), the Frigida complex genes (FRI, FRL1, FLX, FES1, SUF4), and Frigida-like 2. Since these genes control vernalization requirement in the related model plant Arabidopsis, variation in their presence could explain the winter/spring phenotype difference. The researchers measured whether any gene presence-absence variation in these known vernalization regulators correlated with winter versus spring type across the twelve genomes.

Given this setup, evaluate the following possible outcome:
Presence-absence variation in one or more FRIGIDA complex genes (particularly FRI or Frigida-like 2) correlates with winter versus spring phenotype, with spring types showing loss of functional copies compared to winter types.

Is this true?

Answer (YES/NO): NO